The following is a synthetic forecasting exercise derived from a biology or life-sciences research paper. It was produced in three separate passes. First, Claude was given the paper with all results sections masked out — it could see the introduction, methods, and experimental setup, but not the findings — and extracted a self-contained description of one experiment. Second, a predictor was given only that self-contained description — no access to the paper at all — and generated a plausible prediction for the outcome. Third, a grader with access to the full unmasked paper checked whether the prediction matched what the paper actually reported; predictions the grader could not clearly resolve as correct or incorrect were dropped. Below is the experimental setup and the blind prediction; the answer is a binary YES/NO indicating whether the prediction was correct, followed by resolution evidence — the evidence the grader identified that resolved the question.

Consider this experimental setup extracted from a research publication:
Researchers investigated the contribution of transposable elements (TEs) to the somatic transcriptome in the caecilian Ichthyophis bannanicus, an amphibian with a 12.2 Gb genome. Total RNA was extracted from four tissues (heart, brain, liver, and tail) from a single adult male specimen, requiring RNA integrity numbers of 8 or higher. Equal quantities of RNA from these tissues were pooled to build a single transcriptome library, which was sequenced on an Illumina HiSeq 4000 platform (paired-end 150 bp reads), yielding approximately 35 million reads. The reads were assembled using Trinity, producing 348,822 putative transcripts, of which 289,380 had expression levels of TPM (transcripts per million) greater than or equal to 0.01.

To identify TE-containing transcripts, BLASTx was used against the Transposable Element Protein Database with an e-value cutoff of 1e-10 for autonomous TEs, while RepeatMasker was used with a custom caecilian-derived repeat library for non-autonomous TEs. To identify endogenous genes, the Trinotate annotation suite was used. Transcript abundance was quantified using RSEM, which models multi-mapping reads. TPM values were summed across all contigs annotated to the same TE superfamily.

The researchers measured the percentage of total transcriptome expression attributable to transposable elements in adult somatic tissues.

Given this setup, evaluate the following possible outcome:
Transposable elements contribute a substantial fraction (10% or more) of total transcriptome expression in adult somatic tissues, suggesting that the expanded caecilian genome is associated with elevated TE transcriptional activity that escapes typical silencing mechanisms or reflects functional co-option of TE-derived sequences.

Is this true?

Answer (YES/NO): YES